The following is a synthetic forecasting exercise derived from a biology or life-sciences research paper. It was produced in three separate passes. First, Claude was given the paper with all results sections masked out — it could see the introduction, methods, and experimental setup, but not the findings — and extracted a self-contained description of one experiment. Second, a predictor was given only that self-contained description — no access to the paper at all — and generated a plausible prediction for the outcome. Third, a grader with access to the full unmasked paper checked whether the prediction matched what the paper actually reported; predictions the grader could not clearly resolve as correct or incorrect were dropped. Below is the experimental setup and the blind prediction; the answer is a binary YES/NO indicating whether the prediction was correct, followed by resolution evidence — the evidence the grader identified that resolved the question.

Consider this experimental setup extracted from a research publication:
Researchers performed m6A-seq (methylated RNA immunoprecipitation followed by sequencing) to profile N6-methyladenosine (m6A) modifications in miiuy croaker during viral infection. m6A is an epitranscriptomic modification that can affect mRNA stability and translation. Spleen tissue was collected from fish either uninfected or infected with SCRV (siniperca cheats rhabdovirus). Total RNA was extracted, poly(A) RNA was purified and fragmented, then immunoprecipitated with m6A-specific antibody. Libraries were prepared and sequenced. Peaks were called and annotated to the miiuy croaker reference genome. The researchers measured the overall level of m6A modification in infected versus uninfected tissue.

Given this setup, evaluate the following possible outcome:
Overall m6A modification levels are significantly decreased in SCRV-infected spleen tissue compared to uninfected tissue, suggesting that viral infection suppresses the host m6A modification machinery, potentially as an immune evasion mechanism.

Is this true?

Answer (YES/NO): NO